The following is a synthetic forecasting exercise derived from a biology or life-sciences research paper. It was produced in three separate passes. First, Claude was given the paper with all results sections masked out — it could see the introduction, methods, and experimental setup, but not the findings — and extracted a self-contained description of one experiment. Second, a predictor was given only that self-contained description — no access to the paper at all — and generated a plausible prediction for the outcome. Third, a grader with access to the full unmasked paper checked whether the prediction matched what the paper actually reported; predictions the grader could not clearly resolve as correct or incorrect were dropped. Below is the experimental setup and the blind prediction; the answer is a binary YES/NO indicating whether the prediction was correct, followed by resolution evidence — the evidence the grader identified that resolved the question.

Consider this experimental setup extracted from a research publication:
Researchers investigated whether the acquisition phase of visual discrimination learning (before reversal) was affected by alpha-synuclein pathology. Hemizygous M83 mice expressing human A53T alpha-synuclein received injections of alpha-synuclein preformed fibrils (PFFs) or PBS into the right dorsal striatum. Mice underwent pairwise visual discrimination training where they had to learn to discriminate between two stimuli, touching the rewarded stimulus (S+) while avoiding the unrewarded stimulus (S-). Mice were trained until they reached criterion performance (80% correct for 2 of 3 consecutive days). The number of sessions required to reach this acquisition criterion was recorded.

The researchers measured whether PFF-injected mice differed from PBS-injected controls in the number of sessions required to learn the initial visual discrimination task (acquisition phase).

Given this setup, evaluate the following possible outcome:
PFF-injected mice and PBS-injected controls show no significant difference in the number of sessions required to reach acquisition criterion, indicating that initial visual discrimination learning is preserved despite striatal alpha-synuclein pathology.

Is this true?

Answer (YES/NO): YES